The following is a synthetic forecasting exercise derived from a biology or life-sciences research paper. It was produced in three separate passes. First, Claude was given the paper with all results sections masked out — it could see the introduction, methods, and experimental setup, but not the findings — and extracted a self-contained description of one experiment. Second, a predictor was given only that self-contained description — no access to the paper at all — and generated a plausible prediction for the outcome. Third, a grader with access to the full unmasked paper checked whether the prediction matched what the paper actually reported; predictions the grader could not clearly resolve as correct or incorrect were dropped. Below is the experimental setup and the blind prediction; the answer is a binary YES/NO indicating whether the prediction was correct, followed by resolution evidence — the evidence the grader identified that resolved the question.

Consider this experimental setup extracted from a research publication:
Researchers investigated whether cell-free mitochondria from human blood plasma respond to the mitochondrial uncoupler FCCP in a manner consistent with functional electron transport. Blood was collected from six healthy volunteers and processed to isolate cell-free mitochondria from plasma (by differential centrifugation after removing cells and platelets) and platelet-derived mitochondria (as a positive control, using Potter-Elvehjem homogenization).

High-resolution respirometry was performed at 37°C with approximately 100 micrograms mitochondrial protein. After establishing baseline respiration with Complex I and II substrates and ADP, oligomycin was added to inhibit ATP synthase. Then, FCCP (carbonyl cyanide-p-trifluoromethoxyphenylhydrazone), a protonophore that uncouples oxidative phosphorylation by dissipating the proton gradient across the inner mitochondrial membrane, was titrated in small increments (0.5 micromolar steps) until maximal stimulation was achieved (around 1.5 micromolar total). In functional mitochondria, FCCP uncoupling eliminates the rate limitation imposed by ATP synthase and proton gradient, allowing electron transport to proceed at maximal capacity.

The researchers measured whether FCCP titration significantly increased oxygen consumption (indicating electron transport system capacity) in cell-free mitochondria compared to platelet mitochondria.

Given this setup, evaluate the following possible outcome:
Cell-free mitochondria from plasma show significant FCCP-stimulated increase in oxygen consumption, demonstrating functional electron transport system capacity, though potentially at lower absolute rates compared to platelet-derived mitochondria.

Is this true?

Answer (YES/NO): NO